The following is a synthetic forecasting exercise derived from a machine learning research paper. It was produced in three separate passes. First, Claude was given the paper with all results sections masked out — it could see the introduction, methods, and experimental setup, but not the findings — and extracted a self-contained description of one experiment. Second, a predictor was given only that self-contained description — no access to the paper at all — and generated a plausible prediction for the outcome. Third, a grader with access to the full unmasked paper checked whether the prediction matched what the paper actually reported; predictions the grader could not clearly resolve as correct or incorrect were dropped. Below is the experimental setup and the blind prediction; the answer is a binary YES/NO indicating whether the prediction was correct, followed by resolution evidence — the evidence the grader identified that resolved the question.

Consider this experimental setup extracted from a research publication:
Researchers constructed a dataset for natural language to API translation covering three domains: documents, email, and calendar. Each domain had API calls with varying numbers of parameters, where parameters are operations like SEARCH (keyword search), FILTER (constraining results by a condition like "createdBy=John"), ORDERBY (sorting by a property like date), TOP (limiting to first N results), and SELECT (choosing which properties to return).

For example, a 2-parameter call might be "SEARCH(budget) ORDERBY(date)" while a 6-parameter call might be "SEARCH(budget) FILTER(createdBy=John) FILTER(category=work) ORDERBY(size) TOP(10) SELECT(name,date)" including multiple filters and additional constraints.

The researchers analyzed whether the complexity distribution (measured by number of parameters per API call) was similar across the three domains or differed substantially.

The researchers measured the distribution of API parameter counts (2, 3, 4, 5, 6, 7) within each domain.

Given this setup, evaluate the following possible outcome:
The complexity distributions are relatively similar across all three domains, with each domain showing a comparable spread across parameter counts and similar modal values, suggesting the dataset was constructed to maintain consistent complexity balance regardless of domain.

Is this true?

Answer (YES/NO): NO